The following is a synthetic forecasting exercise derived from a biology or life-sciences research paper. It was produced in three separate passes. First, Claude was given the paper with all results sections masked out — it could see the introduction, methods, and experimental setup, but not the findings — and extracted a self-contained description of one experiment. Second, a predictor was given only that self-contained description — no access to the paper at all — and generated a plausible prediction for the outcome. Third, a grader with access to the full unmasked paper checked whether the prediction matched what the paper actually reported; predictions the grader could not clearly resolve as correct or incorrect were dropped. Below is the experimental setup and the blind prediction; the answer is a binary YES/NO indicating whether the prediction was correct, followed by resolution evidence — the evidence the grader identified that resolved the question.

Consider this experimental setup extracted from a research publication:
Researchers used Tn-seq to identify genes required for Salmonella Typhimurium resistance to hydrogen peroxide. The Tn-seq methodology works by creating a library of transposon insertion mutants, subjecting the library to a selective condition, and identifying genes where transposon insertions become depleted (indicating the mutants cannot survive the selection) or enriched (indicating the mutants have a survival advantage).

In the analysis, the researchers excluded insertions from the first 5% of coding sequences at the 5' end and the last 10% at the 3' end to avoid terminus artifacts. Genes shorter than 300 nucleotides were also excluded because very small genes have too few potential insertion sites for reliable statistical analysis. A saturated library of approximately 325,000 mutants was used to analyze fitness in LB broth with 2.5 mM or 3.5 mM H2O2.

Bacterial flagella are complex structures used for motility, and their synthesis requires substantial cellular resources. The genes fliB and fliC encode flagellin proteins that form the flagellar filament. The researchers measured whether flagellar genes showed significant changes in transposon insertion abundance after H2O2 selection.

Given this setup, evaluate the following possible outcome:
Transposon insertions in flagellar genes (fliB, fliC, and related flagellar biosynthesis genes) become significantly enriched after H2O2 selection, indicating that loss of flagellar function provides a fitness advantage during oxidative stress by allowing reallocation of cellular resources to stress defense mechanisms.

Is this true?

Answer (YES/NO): NO